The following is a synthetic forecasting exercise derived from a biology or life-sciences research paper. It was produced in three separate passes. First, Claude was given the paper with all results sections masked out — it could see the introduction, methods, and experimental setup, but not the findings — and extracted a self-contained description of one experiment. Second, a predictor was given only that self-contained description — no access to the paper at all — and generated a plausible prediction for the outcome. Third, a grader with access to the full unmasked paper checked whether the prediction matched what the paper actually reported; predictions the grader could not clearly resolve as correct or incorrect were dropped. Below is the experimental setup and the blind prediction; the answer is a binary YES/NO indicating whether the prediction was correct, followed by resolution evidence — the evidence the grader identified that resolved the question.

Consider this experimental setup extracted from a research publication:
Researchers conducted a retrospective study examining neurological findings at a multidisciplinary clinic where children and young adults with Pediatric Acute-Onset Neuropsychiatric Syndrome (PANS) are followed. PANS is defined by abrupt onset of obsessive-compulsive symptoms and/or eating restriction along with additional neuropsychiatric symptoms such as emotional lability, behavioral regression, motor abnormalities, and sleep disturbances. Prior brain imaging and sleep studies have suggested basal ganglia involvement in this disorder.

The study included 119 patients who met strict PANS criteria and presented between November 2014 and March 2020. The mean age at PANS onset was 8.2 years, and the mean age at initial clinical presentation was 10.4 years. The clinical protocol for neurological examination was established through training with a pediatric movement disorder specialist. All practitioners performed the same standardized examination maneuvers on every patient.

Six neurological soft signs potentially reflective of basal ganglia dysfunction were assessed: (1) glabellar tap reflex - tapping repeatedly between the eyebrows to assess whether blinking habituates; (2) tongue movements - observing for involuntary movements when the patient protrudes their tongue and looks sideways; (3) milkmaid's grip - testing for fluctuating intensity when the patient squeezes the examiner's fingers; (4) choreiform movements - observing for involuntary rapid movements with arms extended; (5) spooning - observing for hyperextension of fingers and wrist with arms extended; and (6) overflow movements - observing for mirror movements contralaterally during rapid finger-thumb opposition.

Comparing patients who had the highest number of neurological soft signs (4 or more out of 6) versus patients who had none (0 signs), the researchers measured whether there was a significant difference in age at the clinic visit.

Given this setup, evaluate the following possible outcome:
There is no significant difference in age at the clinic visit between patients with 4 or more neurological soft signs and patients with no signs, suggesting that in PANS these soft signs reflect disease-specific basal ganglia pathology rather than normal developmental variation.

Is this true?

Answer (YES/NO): YES